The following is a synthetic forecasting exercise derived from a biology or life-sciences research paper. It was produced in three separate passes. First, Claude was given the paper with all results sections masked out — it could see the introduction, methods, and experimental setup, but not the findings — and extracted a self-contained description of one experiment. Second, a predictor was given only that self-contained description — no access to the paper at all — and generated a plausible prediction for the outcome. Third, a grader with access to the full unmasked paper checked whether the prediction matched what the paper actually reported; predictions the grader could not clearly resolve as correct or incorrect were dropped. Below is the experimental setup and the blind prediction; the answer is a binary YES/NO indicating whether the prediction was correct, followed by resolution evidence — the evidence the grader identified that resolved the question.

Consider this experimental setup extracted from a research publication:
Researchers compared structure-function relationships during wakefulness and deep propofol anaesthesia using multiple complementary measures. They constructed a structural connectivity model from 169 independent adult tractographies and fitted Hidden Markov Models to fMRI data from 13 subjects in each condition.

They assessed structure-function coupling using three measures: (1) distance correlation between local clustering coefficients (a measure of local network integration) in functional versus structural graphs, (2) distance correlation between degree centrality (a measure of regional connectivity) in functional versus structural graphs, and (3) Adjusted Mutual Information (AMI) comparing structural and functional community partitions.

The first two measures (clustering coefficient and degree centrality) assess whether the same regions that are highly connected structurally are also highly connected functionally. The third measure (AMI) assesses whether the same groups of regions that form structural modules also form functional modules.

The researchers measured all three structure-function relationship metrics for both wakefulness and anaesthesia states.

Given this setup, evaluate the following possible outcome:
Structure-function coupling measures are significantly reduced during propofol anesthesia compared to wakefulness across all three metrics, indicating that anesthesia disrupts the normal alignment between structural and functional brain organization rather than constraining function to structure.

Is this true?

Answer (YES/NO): NO